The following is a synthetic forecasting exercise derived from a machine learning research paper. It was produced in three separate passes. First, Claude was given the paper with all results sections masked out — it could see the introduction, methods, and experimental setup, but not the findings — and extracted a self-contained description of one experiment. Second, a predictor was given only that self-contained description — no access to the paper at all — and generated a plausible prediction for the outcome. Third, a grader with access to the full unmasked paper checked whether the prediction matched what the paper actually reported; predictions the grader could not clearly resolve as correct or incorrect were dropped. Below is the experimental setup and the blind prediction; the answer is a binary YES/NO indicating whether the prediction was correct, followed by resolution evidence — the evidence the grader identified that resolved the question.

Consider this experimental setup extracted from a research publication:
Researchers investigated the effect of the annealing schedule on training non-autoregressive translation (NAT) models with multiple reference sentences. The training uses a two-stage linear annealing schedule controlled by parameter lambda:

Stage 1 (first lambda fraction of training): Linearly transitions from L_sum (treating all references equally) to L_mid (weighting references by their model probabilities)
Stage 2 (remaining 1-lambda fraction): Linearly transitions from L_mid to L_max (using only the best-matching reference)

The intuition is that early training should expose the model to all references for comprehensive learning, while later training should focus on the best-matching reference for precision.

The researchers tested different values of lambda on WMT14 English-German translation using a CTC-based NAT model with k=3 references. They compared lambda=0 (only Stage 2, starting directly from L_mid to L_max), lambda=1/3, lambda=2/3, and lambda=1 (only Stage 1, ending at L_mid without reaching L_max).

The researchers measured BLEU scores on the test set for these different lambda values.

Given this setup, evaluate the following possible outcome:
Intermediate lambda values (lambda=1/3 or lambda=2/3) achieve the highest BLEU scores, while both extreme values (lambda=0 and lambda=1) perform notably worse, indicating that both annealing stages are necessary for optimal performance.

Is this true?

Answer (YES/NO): YES